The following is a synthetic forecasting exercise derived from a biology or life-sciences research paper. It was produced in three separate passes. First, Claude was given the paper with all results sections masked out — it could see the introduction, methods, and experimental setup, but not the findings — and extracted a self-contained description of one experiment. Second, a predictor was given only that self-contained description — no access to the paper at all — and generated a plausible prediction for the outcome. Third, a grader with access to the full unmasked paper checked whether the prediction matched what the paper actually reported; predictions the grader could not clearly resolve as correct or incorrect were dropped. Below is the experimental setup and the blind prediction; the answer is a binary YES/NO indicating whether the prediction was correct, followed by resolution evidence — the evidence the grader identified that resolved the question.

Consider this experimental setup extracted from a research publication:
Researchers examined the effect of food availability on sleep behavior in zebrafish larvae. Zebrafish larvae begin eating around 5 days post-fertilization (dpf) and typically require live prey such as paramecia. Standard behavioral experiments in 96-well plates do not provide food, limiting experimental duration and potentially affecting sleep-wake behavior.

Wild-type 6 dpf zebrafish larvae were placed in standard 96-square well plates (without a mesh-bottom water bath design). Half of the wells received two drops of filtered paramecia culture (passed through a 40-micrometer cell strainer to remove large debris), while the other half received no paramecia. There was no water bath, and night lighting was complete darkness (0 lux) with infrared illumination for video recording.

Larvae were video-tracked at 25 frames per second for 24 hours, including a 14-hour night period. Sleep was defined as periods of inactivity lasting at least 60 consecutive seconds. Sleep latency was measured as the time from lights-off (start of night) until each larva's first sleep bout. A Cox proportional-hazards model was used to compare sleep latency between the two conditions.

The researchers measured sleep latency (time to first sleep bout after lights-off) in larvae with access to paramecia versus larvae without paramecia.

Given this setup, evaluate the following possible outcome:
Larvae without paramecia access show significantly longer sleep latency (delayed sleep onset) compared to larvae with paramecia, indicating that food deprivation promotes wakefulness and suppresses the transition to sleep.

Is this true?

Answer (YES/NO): NO